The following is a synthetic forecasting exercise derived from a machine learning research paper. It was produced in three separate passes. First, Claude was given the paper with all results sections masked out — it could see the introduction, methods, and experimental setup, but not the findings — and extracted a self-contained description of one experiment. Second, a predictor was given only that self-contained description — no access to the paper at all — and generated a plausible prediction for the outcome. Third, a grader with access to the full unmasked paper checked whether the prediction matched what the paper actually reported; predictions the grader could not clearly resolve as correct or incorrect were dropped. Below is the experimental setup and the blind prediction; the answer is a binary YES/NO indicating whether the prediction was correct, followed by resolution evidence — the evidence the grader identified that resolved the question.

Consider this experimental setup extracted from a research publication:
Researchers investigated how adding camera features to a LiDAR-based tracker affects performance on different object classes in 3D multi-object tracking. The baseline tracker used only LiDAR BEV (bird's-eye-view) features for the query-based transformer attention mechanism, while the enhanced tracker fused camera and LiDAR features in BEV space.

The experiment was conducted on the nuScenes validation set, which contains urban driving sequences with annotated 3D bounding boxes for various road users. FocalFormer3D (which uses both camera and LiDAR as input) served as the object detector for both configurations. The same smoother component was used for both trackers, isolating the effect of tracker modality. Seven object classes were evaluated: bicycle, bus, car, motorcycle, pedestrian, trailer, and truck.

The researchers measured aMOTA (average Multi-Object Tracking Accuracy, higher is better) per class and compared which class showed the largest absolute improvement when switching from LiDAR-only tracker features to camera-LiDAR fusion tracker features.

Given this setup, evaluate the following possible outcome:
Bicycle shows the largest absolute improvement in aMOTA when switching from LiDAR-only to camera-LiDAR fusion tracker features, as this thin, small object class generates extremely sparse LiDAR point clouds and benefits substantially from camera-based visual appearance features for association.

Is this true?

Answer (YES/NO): NO